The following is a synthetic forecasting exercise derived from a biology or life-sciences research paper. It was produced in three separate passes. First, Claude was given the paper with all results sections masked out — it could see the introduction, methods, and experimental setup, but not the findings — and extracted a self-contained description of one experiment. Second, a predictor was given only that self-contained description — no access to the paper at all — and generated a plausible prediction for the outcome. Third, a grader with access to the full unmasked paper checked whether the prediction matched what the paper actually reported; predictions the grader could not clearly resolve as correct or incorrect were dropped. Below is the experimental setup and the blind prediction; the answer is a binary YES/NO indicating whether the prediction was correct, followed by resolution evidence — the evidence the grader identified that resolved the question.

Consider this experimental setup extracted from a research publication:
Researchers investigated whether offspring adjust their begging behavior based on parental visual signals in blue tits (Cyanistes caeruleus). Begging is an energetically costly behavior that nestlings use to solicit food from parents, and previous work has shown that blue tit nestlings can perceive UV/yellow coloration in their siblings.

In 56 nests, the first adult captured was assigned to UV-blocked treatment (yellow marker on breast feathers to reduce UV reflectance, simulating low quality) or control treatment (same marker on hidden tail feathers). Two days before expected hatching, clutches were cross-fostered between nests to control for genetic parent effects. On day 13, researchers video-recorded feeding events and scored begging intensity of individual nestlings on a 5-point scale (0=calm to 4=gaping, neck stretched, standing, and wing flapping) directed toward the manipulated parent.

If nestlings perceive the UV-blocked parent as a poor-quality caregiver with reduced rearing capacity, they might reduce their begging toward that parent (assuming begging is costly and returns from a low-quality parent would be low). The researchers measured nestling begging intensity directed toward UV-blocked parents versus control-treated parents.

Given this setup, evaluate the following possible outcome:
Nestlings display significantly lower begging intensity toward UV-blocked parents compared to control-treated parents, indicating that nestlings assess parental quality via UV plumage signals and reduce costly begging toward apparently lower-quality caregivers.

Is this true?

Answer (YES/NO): NO